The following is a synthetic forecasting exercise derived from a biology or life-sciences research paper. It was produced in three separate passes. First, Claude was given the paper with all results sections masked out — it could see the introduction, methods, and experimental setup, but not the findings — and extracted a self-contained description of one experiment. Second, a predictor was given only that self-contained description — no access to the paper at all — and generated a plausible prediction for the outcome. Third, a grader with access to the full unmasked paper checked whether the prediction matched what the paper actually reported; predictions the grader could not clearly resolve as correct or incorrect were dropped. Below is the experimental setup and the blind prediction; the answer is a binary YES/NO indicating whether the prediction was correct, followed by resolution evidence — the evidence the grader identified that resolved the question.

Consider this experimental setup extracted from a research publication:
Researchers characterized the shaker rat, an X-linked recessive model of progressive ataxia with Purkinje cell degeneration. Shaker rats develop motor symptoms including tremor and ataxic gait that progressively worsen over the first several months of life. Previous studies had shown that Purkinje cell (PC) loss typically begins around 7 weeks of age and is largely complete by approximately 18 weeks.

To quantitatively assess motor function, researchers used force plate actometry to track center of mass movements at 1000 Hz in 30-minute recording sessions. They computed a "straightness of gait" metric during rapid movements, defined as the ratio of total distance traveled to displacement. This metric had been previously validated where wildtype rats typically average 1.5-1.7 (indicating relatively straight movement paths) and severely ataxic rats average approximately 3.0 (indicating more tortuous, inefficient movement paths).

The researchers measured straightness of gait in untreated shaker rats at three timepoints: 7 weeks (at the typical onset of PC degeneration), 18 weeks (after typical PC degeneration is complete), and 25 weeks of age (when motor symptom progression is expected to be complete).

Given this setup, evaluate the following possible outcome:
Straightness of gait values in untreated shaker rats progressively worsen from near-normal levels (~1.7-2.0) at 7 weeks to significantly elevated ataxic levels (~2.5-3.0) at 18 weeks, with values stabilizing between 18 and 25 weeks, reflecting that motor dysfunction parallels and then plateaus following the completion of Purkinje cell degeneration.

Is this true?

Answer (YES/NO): YES